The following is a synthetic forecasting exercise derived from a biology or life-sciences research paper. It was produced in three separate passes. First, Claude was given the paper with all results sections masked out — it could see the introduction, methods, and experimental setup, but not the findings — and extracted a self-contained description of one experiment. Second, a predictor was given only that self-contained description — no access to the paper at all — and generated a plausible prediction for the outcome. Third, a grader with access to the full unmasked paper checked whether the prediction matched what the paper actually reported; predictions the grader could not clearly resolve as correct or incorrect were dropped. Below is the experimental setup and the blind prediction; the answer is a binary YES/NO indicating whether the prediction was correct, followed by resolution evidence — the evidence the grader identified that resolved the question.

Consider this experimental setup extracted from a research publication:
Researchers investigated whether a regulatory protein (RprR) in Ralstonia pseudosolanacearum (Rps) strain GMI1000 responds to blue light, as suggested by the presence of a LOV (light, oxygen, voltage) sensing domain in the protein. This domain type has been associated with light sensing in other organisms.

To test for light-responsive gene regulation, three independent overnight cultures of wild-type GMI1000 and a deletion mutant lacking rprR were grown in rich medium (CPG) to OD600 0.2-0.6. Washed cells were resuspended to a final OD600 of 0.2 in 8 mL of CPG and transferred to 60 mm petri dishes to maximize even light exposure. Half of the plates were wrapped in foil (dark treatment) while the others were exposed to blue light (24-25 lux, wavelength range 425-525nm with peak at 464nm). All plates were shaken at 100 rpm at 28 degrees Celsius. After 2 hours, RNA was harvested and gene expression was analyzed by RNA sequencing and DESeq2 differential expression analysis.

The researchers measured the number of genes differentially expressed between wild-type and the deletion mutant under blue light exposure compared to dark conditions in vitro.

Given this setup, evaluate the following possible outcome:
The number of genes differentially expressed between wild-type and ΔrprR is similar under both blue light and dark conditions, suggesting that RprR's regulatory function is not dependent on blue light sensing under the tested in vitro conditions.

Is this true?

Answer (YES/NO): NO